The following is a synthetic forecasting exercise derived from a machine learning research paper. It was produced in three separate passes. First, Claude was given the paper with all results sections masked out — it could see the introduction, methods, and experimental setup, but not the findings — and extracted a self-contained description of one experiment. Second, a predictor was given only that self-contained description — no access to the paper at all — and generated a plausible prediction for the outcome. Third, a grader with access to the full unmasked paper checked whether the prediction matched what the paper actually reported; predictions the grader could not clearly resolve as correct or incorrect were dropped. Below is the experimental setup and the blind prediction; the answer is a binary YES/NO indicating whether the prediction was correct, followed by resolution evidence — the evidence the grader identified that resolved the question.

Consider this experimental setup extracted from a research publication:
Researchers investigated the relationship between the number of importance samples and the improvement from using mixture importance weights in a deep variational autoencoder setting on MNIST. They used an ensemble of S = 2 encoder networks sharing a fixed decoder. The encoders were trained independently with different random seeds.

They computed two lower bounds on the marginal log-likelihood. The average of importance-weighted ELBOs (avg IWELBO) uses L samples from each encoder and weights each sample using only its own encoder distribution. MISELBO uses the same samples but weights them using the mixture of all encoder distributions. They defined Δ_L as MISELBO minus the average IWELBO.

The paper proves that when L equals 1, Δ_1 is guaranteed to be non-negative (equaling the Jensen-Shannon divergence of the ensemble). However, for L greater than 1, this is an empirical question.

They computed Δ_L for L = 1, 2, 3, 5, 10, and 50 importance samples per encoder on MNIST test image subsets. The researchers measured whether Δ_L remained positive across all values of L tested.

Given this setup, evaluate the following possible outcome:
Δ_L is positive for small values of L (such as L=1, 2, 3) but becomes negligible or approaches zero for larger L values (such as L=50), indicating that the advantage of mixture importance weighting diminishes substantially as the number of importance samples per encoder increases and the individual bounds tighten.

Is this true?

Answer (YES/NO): NO